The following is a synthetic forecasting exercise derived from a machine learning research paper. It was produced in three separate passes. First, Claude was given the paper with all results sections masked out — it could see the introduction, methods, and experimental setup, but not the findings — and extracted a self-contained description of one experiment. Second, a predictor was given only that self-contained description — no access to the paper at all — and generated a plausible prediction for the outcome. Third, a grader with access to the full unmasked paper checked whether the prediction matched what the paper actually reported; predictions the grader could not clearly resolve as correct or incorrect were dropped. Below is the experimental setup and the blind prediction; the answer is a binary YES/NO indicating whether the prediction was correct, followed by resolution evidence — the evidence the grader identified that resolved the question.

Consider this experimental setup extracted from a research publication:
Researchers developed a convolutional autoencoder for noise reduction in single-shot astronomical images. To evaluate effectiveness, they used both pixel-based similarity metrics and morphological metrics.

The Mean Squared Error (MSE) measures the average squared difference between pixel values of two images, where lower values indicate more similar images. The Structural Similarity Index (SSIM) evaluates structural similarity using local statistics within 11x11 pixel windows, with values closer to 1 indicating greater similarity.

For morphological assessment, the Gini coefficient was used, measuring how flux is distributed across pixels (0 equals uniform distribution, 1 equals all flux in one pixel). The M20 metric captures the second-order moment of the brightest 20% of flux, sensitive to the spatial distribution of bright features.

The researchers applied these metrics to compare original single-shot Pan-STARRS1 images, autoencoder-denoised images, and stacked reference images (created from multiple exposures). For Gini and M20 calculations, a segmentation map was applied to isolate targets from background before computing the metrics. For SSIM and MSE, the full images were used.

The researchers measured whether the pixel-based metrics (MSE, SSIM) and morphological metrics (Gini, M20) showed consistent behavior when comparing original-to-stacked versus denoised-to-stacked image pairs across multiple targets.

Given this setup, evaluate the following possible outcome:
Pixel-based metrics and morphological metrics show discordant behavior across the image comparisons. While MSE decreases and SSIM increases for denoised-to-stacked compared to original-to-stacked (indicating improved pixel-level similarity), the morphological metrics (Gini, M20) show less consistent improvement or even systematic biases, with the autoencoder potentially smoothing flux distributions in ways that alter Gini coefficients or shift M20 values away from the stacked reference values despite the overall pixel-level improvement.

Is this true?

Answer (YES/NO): NO